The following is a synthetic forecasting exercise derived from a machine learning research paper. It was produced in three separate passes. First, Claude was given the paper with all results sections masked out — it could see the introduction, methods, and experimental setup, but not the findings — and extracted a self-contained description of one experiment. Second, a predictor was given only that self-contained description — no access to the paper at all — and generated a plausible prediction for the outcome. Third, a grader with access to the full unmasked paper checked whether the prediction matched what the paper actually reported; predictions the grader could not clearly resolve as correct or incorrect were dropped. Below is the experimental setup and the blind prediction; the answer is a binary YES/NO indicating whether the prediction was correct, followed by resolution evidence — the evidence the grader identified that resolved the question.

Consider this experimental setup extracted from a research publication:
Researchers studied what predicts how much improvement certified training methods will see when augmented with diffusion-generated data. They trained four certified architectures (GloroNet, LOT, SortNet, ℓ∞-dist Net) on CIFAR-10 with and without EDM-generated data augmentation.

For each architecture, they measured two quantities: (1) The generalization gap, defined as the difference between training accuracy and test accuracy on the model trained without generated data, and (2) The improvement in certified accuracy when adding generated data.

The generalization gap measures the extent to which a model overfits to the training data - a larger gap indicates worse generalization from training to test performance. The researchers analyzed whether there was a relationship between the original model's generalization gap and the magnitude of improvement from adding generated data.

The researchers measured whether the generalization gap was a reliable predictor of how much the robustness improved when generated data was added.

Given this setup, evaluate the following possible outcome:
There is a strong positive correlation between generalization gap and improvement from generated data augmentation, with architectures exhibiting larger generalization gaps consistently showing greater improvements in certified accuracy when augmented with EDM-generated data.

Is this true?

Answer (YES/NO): YES